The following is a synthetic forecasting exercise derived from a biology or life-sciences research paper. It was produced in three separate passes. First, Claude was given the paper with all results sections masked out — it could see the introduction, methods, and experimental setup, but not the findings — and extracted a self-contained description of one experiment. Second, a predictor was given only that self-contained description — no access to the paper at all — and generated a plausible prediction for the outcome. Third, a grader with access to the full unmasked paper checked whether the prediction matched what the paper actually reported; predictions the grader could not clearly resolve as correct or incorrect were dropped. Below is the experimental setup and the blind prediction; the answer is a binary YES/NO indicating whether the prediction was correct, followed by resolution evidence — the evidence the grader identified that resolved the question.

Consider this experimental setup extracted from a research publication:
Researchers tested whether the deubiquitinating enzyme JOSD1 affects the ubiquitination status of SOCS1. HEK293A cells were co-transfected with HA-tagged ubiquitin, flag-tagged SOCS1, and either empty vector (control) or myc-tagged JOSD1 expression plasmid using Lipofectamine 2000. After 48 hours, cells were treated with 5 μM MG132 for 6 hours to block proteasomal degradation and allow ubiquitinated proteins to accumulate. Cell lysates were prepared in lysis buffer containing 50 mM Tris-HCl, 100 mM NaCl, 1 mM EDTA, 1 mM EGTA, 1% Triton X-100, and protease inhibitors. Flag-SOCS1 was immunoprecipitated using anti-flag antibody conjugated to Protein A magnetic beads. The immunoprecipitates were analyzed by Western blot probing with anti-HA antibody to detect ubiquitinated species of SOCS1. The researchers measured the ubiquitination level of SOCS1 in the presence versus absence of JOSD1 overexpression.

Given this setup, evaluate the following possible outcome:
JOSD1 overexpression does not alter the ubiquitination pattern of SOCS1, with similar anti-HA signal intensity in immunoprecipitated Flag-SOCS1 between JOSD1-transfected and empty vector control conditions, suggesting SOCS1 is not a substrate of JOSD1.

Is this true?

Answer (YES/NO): NO